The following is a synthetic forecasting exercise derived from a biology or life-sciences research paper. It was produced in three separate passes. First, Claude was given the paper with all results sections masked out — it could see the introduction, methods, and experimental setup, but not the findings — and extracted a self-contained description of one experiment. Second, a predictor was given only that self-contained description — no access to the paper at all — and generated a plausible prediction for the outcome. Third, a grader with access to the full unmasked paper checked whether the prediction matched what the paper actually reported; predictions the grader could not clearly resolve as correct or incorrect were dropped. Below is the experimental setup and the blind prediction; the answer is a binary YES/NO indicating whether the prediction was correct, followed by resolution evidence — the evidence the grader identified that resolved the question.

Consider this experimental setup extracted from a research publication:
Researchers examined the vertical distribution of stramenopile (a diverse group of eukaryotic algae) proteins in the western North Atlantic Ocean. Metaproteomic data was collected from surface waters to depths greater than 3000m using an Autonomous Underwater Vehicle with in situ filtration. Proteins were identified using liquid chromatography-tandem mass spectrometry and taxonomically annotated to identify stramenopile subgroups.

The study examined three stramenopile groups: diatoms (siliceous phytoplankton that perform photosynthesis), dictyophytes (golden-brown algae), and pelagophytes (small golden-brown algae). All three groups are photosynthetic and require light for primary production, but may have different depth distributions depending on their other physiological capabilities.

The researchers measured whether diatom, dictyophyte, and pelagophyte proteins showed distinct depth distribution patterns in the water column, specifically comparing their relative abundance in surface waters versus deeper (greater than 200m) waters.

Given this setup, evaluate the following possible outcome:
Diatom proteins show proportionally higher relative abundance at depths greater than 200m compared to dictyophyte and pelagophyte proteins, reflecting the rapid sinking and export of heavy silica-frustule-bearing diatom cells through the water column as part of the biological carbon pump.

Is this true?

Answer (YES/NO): NO